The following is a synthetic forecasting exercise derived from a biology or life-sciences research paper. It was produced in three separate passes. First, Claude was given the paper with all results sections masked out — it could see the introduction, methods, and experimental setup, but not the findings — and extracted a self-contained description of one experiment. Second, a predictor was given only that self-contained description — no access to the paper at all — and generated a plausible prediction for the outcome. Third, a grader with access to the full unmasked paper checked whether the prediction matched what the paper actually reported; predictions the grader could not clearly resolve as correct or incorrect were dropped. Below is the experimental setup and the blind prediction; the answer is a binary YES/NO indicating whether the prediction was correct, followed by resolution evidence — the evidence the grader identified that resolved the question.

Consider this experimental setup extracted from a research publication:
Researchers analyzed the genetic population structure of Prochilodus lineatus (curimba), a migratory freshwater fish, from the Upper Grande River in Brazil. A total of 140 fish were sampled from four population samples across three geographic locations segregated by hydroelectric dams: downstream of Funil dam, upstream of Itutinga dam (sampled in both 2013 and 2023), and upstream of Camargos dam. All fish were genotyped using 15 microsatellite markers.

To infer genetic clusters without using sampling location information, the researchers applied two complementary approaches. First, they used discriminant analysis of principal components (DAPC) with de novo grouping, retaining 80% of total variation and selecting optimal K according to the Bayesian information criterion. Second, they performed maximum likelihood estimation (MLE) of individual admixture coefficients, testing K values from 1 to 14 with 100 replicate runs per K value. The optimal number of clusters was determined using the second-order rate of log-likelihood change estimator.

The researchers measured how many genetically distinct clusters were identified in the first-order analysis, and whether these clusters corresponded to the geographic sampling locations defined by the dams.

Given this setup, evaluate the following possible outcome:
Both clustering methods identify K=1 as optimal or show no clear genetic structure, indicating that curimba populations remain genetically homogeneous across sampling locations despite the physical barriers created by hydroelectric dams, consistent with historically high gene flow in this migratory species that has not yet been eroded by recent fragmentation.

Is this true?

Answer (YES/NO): NO